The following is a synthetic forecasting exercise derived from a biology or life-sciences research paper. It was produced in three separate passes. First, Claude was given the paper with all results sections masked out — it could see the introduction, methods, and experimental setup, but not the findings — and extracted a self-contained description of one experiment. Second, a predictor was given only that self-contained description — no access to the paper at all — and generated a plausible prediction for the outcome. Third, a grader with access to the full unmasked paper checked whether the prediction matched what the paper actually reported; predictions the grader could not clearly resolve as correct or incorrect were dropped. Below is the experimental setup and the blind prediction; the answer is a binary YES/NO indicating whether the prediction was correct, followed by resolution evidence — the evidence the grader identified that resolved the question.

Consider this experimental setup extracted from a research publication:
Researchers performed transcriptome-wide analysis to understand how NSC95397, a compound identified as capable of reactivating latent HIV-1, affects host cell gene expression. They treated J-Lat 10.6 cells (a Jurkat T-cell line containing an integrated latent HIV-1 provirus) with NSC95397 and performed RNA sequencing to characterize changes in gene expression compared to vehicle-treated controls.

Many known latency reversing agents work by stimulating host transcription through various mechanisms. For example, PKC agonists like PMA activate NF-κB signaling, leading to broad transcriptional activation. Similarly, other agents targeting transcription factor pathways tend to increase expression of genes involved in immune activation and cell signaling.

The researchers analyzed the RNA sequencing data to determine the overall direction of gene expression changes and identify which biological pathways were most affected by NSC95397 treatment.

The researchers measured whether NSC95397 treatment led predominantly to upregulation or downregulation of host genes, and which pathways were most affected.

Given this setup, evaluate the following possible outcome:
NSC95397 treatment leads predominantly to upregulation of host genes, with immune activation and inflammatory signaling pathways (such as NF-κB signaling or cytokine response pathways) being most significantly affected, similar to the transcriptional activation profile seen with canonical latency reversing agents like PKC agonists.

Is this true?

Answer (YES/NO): NO